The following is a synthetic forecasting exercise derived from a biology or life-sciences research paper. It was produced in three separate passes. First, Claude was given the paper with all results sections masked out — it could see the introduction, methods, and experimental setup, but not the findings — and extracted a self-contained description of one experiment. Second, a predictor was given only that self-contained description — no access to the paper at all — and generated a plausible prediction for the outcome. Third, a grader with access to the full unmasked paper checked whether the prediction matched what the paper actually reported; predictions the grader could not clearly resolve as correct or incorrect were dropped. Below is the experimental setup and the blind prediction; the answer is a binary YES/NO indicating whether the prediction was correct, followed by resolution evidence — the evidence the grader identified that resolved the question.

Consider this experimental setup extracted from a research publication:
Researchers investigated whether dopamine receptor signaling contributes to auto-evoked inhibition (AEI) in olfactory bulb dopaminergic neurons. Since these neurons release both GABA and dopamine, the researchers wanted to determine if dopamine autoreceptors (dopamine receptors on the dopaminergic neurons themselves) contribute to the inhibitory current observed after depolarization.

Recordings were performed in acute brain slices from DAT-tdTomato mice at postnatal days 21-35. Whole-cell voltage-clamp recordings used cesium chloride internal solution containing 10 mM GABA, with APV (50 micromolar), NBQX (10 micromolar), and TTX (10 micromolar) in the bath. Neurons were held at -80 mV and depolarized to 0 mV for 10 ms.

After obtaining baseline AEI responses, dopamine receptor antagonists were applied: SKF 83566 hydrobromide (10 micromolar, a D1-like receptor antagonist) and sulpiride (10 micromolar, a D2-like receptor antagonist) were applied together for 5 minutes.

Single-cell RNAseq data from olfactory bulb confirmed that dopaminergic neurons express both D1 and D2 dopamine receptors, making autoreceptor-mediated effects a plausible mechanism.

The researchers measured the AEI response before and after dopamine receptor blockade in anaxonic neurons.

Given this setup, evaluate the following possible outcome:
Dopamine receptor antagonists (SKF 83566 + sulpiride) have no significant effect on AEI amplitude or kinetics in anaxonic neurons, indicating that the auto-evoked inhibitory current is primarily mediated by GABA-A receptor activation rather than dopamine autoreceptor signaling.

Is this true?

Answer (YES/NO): YES